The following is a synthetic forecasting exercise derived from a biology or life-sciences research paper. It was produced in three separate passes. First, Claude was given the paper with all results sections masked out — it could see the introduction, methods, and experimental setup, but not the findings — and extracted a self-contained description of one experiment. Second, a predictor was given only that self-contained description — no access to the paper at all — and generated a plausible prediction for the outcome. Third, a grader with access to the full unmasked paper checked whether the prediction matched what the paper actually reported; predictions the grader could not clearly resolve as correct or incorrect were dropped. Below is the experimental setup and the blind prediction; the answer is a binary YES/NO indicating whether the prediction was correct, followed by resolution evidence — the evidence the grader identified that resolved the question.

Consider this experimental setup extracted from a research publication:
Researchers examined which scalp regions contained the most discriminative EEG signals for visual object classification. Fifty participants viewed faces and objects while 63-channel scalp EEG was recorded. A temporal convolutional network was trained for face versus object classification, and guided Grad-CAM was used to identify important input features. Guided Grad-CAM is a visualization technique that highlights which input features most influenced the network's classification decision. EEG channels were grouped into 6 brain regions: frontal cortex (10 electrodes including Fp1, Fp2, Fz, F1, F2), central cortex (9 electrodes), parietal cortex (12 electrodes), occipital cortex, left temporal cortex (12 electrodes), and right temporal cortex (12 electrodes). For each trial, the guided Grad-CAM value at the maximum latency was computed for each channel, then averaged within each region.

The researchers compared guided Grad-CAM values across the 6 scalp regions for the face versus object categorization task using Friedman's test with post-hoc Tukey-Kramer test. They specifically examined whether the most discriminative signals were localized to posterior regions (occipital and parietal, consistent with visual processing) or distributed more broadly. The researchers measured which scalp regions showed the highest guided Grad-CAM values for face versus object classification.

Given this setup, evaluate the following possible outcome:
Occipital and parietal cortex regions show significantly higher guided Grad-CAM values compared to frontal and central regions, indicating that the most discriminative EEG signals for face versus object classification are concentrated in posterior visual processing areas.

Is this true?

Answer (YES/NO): NO